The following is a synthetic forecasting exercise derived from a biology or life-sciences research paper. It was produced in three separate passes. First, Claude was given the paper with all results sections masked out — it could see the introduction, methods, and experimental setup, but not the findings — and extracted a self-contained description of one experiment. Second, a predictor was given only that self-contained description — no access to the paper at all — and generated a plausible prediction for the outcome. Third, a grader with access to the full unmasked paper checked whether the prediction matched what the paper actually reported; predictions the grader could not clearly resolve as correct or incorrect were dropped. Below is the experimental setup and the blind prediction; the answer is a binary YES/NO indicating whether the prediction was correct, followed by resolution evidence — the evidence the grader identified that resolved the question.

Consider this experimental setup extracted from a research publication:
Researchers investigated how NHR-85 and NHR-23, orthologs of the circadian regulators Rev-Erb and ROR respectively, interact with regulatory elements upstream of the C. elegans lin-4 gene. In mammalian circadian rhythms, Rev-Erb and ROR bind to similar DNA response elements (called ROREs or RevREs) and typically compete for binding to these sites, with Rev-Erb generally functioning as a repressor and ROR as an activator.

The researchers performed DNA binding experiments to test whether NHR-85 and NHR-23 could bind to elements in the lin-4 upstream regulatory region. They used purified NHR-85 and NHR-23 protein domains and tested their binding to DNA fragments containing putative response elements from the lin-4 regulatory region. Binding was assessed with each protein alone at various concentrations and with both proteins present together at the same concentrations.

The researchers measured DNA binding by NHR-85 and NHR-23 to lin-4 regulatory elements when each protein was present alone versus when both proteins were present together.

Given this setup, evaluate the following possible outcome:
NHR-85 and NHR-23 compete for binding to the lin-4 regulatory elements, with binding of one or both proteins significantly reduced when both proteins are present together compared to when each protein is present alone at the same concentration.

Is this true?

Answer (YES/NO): NO